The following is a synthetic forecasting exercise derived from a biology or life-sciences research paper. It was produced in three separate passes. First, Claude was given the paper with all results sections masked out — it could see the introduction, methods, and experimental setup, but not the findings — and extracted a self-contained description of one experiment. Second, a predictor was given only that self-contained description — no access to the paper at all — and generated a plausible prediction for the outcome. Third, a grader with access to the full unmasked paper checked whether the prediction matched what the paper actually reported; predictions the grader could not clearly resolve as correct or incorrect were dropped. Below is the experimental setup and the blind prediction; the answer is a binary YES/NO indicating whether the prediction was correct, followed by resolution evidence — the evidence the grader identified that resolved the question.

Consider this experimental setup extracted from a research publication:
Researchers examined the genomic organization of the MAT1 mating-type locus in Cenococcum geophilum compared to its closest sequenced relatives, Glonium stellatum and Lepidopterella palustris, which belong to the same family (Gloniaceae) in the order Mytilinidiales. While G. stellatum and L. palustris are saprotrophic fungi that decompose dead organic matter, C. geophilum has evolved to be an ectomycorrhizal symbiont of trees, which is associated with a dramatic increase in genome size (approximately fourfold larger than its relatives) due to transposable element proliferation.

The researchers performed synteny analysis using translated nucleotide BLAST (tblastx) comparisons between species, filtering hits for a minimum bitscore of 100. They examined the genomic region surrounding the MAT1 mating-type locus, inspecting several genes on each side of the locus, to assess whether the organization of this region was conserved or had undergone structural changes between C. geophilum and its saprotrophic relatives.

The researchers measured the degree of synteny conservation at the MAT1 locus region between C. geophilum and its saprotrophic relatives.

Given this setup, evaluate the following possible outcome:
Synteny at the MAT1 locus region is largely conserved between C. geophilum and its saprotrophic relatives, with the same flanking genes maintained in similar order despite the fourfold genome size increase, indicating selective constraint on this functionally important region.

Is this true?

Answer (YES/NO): NO